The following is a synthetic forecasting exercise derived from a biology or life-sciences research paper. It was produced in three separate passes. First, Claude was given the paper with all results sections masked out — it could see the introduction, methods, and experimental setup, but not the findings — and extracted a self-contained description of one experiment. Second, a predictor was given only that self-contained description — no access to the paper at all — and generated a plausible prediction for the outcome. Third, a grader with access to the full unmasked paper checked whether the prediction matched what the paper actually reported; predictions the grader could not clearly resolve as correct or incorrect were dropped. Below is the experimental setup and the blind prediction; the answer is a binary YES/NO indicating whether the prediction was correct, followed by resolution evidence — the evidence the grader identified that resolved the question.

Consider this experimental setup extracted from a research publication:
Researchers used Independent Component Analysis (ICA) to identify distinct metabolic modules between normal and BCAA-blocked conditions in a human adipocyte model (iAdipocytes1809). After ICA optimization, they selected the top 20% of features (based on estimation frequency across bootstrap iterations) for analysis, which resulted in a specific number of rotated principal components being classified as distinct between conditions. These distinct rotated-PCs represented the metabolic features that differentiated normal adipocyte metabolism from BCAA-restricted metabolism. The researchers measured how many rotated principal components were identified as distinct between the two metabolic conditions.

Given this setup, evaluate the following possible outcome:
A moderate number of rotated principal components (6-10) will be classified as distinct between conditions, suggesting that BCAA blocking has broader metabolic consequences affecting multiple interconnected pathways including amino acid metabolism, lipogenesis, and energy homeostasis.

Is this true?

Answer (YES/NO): NO